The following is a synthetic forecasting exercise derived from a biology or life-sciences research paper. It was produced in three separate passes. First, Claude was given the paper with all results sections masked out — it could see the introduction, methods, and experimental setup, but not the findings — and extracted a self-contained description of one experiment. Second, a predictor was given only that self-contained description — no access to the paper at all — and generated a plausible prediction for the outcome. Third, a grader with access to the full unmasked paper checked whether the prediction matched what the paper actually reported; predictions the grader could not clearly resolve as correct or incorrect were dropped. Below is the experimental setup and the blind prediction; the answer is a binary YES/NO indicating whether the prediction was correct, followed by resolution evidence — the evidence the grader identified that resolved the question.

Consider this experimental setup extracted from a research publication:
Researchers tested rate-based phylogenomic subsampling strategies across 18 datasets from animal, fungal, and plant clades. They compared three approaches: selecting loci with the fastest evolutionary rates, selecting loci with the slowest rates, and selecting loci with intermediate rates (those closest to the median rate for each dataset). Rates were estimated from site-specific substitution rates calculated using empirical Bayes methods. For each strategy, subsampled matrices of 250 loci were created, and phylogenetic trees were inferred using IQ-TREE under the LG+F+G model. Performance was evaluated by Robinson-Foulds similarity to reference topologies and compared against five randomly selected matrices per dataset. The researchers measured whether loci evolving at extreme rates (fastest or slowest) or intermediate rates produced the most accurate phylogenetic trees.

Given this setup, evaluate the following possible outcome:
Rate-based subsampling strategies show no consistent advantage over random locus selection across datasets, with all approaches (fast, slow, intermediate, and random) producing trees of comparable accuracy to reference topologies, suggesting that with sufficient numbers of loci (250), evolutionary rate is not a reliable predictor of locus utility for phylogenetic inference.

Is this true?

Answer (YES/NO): NO